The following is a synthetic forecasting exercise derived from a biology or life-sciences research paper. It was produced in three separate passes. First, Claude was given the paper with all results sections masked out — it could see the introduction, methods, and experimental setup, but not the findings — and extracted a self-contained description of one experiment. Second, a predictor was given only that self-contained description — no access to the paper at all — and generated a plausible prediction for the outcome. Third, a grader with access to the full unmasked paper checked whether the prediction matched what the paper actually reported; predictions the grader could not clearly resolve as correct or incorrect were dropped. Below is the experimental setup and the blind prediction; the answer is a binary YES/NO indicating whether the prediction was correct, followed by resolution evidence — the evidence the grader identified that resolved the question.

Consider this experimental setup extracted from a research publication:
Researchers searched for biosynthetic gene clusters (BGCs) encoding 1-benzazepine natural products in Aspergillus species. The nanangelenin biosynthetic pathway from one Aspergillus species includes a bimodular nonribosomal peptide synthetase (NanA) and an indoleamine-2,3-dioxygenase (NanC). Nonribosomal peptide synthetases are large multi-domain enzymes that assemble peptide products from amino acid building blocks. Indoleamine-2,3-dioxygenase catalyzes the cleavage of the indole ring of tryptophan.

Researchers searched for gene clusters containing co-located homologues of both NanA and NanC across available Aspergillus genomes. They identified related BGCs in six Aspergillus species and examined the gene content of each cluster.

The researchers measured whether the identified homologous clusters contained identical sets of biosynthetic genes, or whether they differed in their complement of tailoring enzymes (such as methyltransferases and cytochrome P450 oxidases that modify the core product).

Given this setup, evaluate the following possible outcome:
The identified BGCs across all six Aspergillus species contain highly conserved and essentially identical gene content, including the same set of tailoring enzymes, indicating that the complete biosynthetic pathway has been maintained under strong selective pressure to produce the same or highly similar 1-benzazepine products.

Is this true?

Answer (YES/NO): NO